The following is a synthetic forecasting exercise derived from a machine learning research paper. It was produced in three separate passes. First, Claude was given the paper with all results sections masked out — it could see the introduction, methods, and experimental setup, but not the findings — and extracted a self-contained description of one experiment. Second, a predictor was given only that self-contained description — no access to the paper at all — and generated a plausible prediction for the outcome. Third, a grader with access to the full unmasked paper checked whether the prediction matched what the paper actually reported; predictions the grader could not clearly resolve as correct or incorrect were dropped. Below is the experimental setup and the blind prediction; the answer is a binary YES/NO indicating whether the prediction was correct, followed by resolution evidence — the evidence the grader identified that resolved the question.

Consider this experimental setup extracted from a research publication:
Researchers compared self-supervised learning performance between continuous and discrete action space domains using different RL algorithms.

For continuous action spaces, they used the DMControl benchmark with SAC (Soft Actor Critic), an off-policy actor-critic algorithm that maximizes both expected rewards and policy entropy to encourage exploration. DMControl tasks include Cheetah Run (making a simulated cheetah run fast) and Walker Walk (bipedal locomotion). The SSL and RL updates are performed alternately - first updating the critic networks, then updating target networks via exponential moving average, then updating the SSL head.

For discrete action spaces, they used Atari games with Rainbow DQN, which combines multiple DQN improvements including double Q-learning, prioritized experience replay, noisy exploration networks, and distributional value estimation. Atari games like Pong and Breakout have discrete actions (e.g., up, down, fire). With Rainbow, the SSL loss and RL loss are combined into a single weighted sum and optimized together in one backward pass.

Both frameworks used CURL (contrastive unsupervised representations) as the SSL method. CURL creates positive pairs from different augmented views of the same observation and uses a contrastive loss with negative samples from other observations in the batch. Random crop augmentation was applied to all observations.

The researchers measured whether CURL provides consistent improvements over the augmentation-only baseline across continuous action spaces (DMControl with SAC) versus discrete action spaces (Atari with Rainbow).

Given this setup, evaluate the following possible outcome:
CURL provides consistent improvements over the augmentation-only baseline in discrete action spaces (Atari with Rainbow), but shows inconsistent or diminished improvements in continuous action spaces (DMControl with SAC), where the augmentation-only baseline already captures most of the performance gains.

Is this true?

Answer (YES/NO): NO